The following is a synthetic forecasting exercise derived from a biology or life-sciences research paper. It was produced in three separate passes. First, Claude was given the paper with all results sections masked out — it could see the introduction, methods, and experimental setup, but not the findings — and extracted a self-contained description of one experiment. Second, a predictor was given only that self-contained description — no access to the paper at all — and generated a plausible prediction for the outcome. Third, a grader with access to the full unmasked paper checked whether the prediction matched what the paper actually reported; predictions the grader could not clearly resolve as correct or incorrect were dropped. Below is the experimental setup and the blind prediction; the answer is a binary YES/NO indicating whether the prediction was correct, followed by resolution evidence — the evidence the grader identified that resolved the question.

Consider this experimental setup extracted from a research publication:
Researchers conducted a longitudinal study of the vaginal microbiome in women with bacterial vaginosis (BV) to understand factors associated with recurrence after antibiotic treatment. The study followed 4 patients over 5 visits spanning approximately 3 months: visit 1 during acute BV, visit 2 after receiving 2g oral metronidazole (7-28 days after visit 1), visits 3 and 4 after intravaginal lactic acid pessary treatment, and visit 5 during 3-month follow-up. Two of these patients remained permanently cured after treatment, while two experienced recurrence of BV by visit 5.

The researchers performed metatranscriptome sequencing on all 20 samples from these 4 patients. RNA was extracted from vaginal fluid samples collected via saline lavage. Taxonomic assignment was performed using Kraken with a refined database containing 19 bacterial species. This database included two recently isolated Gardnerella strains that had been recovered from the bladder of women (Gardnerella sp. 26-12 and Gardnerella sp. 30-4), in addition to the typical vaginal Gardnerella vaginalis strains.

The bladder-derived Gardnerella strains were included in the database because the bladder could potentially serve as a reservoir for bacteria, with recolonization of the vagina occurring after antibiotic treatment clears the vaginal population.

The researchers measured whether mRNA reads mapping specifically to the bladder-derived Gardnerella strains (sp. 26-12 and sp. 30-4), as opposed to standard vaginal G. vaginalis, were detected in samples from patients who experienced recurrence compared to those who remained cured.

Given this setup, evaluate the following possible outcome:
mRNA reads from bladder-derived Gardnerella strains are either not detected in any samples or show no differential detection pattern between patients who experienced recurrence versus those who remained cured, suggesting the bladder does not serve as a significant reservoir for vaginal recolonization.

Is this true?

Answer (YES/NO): NO